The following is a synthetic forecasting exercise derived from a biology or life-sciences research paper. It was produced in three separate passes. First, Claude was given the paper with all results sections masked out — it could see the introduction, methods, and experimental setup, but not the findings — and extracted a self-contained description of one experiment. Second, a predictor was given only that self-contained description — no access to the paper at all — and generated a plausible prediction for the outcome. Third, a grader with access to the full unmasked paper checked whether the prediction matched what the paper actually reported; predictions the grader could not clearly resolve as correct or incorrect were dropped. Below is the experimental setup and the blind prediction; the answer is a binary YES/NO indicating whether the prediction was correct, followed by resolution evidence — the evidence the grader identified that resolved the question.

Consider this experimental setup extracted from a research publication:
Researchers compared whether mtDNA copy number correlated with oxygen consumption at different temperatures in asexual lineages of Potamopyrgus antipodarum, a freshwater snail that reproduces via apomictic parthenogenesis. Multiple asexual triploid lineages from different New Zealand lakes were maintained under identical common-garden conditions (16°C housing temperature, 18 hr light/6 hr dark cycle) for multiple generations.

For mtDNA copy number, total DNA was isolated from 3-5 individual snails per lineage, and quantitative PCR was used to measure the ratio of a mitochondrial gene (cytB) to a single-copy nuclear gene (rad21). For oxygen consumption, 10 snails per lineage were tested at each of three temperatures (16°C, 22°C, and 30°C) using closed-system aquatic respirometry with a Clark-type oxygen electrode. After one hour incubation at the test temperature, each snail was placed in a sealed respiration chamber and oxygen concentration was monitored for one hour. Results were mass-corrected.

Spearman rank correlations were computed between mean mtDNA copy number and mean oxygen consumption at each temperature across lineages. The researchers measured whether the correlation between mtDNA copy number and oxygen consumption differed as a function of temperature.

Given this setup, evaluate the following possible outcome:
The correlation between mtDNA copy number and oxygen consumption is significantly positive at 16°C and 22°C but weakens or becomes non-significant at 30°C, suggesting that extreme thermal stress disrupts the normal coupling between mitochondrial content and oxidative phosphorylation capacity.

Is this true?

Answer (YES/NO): NO